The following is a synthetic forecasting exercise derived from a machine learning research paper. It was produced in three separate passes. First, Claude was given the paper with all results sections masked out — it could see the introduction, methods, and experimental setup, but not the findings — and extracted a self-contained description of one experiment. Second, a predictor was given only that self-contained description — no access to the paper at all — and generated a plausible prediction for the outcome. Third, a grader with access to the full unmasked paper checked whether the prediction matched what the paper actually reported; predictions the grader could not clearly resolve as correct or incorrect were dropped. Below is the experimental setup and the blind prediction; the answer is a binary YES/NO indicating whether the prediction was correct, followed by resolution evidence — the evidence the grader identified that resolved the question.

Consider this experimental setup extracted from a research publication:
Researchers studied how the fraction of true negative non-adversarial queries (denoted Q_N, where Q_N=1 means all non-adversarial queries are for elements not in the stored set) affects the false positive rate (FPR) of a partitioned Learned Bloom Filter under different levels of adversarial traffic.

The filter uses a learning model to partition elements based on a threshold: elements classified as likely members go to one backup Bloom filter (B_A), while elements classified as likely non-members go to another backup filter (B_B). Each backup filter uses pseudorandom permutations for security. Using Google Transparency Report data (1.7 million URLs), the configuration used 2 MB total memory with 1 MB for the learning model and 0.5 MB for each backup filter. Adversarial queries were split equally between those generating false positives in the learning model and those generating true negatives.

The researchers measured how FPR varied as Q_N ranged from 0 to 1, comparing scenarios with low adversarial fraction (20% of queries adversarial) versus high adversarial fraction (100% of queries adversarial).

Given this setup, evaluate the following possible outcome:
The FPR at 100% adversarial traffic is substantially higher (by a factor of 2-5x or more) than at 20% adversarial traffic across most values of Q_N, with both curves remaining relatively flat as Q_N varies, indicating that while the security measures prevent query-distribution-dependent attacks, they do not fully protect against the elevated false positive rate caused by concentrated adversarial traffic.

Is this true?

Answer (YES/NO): NO